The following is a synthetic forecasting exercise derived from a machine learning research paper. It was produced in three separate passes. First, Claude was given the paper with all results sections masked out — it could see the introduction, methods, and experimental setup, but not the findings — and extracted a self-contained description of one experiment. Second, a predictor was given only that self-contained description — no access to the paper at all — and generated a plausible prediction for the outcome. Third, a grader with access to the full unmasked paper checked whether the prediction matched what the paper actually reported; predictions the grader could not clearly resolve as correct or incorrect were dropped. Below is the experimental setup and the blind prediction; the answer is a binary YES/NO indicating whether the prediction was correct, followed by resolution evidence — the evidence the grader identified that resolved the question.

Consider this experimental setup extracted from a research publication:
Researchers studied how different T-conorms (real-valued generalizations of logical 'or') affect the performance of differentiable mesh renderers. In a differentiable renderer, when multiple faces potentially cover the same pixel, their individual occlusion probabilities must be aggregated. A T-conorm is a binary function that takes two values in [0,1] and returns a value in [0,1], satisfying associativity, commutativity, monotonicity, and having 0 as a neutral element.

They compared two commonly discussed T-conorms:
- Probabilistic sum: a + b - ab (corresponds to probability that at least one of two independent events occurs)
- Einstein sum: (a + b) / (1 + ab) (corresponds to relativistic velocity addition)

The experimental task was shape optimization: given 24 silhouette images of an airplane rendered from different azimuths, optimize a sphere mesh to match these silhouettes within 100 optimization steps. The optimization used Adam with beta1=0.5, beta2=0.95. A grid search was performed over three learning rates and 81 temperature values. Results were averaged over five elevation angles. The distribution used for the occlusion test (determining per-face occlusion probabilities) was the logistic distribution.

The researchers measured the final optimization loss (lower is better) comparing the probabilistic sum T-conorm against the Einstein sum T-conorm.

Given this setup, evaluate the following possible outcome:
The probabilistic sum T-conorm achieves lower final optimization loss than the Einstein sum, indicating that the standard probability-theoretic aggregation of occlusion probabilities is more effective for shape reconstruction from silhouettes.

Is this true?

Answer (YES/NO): NO